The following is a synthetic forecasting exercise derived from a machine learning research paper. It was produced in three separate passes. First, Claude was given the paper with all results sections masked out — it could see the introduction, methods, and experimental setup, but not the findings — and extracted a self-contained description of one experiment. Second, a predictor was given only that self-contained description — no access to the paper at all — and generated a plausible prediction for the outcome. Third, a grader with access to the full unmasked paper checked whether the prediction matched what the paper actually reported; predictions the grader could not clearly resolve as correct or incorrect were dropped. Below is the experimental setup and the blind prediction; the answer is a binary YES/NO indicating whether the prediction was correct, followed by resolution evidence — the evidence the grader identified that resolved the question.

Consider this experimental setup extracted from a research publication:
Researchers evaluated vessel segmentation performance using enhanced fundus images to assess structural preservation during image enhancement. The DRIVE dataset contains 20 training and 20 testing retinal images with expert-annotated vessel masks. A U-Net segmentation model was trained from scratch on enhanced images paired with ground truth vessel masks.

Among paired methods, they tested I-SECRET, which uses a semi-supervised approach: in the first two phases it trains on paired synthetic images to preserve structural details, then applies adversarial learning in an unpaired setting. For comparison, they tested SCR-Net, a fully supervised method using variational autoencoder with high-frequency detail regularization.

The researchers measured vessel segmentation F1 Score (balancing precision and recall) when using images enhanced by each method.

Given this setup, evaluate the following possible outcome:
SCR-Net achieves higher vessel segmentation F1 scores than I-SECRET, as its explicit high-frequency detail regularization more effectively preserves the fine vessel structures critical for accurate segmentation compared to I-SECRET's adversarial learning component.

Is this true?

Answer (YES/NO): YES